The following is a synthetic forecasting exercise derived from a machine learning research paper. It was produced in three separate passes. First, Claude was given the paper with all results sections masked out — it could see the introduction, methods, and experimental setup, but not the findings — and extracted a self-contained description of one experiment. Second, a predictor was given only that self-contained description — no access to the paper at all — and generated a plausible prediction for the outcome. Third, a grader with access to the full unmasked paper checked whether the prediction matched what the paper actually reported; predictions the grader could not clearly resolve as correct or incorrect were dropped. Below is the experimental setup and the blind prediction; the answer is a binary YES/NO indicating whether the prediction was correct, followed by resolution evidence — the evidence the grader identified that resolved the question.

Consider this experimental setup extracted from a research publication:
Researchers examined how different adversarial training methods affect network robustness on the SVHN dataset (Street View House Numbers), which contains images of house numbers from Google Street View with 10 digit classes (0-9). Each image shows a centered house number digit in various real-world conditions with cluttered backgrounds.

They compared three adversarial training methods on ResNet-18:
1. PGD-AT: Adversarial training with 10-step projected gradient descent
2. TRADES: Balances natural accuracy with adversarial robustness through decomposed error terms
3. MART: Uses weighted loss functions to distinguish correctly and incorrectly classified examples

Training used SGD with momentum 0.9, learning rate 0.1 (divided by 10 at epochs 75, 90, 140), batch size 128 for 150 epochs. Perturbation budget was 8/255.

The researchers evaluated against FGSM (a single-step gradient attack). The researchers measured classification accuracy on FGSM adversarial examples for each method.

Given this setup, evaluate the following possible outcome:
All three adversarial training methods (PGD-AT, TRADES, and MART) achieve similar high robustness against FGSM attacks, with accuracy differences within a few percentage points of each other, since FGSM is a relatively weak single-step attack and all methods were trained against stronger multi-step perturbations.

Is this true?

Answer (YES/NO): NO